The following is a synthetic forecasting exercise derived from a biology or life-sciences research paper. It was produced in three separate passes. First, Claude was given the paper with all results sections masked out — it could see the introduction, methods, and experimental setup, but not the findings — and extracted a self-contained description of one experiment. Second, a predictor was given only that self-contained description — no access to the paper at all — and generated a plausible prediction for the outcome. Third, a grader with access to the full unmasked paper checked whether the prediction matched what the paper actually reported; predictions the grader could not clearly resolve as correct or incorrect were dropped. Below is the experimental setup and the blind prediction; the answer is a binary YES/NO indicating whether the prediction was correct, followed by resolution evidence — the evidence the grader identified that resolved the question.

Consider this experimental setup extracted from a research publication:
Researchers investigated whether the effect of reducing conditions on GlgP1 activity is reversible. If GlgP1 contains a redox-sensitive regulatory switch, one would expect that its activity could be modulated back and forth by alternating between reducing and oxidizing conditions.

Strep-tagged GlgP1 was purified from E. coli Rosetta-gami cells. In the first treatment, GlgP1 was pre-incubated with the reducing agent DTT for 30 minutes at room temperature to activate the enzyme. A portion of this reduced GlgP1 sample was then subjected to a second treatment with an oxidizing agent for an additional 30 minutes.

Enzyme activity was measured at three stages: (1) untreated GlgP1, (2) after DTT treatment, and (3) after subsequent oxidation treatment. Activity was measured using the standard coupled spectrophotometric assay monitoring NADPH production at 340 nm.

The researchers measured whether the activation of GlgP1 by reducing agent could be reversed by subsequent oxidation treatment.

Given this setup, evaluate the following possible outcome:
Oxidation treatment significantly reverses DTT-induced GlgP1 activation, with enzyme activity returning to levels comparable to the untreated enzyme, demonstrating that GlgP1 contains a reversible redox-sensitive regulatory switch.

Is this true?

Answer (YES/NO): NO